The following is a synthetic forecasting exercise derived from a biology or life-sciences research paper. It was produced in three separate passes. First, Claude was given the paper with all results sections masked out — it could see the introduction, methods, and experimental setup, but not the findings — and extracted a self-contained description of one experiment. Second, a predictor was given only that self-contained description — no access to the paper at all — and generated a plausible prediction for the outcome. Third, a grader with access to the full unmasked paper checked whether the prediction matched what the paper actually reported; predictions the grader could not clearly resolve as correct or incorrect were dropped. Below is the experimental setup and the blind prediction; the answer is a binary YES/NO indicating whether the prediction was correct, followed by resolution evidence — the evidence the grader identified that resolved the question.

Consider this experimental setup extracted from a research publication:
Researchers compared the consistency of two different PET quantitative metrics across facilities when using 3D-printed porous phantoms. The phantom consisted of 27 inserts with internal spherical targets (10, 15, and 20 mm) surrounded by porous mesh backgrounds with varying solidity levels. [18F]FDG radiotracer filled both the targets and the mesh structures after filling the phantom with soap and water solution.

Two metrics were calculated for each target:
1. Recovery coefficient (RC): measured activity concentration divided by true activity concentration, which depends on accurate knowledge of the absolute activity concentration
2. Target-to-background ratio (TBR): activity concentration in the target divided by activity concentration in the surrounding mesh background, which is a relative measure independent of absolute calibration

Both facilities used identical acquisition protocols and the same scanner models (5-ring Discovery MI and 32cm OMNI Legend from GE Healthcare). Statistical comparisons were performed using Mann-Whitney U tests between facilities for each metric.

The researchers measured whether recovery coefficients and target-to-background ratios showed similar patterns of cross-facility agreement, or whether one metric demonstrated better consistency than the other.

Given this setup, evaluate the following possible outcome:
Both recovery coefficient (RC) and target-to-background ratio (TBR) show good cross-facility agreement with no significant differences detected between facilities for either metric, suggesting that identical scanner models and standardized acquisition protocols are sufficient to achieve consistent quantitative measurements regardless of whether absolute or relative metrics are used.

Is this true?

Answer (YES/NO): YES